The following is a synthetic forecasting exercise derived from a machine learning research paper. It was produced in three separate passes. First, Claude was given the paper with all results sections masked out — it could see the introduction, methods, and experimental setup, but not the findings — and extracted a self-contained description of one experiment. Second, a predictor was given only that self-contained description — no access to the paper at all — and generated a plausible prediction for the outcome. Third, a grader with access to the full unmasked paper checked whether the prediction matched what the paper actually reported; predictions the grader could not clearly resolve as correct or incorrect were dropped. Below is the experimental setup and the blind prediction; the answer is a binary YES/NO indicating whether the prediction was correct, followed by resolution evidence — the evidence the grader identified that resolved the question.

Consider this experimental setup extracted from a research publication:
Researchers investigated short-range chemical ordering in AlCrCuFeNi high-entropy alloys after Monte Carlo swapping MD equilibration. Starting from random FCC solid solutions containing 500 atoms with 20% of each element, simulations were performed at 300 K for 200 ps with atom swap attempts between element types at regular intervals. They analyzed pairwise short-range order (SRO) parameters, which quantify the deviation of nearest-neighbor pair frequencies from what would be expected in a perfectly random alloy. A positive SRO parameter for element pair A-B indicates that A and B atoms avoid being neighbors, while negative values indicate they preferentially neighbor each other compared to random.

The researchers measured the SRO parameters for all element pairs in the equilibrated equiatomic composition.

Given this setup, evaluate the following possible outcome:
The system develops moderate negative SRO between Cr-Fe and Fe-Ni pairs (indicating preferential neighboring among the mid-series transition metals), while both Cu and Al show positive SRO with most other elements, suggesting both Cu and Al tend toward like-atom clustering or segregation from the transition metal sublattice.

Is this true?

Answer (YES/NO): NO